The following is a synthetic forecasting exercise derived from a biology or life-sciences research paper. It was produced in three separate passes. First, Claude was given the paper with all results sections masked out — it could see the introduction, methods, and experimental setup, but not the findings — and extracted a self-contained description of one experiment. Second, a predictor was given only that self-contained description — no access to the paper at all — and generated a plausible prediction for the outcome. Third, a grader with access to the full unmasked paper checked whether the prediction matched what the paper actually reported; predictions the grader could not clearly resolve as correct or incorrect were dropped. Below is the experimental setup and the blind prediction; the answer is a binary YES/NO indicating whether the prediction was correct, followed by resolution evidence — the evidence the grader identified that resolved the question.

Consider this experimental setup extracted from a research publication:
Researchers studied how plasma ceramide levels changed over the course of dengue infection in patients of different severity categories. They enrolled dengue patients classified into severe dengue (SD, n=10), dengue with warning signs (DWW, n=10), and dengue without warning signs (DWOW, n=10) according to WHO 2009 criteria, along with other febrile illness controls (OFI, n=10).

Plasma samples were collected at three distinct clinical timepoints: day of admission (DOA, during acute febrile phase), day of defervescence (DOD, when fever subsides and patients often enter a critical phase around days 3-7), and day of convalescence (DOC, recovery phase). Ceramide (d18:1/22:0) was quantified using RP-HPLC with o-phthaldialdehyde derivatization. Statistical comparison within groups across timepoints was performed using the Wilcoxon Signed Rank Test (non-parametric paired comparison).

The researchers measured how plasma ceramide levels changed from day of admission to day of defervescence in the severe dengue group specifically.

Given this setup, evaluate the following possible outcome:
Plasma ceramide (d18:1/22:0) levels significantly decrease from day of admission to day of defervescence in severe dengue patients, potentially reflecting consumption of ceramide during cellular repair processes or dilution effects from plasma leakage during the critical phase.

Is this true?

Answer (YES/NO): NO